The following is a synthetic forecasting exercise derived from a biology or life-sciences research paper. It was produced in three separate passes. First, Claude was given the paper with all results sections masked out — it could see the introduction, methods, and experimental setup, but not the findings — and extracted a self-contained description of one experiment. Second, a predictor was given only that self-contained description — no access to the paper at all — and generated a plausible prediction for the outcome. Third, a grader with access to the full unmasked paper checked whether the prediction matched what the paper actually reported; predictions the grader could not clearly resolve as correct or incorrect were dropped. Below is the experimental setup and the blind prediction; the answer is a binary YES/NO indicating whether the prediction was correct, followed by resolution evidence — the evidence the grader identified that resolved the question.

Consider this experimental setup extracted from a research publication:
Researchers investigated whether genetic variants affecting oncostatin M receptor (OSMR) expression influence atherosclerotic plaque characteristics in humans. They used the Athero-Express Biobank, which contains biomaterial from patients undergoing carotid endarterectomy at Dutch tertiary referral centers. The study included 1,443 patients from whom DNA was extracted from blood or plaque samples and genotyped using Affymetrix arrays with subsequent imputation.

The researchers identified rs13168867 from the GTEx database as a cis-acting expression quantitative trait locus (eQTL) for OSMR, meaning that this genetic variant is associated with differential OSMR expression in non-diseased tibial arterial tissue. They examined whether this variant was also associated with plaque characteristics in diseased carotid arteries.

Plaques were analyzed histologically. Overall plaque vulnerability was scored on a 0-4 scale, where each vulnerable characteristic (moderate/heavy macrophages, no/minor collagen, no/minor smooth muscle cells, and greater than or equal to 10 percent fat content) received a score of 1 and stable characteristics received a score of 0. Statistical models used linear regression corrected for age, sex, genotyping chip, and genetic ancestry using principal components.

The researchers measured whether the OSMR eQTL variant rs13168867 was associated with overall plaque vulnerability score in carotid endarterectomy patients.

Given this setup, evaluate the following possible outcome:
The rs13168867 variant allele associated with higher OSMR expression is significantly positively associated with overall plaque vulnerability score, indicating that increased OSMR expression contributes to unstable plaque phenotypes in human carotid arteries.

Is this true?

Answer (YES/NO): NO